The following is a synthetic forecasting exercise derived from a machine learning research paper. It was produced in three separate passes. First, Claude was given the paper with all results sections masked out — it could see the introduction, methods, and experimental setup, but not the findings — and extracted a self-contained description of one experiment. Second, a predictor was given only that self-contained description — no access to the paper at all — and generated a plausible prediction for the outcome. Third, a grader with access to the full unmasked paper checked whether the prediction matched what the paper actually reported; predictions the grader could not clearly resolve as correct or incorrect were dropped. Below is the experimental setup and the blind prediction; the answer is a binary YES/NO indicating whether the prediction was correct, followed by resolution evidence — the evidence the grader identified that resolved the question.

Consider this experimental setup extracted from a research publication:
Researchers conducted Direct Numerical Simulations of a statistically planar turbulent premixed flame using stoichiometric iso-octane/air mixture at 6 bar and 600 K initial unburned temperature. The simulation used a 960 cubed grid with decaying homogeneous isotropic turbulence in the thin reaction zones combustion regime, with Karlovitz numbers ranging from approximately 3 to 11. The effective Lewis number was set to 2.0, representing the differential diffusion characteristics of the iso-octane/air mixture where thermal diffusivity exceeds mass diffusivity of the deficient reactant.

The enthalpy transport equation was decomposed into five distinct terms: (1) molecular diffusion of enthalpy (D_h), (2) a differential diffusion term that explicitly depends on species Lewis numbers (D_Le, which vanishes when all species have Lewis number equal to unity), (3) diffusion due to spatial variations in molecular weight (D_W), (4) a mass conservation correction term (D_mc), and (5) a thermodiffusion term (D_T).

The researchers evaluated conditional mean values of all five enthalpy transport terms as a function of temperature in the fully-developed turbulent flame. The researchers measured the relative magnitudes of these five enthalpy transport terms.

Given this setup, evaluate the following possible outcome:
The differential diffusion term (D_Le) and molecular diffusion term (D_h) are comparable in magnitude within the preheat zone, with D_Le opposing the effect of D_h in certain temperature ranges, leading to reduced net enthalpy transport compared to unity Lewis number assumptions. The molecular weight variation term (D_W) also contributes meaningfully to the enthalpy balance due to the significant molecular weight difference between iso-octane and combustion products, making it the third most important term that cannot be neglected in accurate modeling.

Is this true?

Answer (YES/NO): NO